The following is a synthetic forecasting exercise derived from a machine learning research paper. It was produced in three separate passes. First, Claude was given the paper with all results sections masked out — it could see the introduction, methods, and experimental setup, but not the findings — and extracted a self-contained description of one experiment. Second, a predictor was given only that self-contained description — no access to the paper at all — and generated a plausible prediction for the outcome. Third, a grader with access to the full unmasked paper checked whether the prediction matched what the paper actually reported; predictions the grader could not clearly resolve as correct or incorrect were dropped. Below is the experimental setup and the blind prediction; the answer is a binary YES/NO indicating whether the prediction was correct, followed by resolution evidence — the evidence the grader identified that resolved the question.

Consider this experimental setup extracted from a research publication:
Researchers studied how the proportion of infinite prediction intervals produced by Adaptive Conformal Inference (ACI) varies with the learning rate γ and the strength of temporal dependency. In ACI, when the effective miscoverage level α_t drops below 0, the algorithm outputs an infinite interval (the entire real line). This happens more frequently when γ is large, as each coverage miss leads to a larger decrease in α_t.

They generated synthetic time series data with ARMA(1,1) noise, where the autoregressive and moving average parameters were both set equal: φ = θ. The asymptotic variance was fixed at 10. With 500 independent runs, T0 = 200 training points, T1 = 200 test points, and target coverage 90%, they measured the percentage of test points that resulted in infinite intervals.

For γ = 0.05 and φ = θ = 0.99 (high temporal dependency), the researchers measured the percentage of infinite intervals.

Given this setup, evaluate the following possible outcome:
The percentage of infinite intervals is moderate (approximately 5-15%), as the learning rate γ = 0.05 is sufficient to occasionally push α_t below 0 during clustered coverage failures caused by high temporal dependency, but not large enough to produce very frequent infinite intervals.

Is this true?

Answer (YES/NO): YES